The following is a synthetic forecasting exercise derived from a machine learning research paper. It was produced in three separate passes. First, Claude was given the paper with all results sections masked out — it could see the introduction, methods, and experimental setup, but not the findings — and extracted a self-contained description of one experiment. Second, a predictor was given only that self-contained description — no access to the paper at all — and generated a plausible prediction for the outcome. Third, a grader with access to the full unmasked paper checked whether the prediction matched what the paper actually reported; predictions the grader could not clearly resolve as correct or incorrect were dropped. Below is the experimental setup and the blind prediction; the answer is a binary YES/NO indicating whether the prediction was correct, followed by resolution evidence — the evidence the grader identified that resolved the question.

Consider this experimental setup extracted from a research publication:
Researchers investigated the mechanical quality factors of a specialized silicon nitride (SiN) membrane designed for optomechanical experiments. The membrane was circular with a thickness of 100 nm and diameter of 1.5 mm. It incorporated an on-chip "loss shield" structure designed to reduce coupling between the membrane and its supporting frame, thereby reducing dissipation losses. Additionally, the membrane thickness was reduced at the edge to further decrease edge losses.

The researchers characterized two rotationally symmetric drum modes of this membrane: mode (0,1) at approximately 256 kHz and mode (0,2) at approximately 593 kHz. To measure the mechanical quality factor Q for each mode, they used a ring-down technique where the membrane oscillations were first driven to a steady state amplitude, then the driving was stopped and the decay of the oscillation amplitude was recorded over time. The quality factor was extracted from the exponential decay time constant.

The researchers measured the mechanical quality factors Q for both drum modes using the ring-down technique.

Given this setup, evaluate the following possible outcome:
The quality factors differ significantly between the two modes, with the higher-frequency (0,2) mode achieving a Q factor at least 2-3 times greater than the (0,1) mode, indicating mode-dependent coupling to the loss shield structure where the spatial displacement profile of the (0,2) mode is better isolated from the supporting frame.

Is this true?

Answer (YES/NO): NO